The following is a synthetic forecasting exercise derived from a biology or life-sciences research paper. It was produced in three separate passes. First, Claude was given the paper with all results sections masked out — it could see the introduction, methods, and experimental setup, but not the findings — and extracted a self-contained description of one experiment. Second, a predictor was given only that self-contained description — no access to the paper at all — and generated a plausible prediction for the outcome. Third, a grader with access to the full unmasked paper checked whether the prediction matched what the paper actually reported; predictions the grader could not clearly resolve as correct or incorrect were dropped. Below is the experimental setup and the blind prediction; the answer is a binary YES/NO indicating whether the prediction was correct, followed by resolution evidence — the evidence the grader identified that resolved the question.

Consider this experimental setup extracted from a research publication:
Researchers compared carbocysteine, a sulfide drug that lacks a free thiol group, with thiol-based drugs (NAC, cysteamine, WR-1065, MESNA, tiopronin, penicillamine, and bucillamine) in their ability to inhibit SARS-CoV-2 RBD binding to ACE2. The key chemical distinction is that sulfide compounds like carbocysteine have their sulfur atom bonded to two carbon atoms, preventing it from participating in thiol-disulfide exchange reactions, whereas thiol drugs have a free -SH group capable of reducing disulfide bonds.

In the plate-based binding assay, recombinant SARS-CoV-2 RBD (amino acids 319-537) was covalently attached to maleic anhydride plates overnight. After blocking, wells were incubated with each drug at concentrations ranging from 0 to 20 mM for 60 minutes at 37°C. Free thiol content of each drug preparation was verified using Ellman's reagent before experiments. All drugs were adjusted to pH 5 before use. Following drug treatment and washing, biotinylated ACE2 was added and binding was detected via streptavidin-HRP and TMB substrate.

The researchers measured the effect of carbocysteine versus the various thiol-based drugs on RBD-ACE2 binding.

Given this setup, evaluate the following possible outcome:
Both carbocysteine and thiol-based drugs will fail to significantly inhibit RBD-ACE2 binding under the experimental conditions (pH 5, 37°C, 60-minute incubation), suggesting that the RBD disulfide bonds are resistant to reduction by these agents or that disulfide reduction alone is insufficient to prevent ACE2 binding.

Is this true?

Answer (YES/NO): NO